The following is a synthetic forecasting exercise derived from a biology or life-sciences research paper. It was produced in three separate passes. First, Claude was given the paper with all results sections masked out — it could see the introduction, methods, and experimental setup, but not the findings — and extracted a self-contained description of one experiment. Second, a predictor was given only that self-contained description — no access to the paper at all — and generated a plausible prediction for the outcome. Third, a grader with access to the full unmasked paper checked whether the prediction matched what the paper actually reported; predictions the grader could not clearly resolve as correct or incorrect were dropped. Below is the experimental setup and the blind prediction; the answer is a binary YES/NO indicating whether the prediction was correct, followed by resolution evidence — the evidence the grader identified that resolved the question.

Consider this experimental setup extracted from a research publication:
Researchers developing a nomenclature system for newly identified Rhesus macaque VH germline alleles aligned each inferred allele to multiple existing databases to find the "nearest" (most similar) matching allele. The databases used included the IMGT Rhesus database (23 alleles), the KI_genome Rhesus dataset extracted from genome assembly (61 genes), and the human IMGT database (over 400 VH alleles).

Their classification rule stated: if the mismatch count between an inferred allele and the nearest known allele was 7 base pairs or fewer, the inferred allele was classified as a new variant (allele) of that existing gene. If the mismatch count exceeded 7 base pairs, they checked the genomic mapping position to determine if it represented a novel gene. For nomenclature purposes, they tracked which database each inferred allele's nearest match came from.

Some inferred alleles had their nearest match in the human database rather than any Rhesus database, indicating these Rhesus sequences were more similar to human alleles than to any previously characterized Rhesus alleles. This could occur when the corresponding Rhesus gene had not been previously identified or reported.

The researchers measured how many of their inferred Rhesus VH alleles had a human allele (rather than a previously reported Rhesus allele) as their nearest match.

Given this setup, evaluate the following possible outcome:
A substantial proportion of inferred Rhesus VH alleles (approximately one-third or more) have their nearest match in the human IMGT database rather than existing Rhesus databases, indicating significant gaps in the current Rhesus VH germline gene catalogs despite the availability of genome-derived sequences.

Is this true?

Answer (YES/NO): NO